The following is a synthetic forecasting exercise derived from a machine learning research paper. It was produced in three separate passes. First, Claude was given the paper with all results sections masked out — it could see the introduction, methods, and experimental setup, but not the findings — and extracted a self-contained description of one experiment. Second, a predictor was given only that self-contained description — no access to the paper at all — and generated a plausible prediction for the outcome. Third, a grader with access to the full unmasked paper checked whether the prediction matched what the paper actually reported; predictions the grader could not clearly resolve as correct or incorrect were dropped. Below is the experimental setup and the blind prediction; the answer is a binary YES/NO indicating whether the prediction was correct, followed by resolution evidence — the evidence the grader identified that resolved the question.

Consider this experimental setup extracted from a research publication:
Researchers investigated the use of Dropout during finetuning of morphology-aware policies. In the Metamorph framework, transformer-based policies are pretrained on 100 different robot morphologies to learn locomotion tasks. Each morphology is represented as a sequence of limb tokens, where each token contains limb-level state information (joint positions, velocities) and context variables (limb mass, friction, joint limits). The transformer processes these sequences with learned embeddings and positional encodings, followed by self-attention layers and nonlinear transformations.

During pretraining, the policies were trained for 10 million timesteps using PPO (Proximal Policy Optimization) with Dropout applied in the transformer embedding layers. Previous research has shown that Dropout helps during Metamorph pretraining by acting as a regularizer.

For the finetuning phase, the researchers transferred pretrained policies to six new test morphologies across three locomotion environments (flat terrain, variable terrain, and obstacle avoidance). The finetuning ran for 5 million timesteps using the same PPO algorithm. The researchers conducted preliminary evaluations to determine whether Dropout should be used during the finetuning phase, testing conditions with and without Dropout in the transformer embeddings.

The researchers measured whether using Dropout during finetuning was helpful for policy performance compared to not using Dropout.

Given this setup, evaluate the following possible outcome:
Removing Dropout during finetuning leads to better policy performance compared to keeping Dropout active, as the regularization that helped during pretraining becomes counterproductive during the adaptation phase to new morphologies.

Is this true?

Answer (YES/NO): YES